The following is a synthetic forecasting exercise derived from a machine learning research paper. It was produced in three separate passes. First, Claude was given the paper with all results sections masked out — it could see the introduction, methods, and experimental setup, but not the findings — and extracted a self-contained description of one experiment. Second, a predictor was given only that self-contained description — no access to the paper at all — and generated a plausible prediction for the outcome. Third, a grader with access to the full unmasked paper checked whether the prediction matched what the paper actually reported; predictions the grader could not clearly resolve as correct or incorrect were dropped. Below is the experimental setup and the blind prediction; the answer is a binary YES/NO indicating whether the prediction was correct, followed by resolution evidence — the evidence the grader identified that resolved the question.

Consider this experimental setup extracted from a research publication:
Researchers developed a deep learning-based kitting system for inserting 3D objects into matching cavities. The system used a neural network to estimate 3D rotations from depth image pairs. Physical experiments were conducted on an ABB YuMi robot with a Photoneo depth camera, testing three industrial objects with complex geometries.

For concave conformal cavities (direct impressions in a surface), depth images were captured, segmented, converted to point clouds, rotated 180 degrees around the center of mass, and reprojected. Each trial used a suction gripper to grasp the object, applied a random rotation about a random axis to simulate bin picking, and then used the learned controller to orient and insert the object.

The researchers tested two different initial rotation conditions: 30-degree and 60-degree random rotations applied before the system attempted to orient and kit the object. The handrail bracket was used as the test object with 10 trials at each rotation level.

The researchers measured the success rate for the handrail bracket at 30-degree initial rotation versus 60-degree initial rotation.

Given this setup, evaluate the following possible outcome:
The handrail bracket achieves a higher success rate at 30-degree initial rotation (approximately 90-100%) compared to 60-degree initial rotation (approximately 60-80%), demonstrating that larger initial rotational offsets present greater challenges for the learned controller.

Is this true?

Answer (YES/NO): YES